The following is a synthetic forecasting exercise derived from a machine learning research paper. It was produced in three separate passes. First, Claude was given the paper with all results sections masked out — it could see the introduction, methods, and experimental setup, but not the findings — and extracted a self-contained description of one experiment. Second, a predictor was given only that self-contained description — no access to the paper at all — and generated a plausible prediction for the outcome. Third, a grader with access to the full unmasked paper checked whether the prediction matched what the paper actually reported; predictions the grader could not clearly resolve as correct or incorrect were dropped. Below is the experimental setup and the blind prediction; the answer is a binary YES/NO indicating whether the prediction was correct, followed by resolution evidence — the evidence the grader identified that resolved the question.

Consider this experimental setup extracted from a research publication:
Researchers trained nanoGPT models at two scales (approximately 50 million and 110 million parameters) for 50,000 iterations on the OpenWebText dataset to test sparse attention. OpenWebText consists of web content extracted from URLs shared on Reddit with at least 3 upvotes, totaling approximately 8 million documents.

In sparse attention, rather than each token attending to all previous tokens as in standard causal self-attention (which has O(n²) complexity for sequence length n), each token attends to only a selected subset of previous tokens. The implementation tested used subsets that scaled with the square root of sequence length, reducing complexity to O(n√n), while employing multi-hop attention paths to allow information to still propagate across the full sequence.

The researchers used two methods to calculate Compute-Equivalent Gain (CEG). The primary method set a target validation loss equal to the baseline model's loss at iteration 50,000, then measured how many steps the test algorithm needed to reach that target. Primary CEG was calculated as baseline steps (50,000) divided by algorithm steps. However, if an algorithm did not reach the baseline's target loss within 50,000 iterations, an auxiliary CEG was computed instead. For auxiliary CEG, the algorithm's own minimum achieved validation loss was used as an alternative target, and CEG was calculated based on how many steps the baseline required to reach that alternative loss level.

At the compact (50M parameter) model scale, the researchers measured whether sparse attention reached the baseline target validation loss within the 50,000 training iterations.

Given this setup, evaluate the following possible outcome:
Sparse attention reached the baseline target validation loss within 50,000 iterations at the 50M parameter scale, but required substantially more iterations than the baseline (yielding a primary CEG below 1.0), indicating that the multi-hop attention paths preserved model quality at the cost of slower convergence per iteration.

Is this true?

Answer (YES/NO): NO